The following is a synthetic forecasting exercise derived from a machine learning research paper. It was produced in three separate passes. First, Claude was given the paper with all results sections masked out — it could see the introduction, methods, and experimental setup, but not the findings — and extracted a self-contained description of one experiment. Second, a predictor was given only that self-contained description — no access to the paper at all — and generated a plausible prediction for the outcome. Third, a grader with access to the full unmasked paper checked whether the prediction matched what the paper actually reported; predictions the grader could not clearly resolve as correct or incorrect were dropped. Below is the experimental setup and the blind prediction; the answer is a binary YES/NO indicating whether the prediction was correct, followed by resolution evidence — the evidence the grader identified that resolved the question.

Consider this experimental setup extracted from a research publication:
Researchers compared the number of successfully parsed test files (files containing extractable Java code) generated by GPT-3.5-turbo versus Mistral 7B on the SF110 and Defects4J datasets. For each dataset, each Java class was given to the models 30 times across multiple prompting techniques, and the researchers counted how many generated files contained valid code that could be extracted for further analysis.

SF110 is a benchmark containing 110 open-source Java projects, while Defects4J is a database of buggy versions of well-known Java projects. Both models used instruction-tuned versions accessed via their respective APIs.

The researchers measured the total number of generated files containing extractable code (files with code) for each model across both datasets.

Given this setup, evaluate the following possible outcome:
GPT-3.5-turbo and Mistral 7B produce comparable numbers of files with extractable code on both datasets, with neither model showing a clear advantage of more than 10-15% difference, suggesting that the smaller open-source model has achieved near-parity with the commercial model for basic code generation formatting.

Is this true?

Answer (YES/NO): NO